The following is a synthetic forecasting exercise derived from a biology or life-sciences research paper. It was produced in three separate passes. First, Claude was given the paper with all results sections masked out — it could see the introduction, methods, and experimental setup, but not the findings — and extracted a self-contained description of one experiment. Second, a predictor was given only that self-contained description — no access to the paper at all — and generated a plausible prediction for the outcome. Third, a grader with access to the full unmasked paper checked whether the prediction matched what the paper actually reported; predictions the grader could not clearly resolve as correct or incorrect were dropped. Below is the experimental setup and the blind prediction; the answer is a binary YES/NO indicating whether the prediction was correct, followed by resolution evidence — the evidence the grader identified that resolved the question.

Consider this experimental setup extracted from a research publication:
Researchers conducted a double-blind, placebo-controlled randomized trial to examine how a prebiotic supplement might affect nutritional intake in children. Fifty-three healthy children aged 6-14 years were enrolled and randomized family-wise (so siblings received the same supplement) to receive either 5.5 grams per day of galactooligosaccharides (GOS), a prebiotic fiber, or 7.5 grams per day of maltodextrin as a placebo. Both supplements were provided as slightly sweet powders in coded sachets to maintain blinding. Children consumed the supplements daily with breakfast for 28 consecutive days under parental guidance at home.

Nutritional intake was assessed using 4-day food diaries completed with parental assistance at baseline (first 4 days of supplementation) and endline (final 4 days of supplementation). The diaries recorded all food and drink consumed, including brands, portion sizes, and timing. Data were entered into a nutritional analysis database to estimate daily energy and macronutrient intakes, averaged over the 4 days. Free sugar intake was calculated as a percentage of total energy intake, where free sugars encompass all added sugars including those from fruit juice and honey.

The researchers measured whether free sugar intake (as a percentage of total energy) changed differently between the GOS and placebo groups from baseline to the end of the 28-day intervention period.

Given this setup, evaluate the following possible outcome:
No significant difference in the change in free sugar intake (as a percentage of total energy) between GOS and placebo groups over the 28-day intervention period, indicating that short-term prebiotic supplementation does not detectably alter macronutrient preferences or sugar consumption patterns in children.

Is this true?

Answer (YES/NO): NO